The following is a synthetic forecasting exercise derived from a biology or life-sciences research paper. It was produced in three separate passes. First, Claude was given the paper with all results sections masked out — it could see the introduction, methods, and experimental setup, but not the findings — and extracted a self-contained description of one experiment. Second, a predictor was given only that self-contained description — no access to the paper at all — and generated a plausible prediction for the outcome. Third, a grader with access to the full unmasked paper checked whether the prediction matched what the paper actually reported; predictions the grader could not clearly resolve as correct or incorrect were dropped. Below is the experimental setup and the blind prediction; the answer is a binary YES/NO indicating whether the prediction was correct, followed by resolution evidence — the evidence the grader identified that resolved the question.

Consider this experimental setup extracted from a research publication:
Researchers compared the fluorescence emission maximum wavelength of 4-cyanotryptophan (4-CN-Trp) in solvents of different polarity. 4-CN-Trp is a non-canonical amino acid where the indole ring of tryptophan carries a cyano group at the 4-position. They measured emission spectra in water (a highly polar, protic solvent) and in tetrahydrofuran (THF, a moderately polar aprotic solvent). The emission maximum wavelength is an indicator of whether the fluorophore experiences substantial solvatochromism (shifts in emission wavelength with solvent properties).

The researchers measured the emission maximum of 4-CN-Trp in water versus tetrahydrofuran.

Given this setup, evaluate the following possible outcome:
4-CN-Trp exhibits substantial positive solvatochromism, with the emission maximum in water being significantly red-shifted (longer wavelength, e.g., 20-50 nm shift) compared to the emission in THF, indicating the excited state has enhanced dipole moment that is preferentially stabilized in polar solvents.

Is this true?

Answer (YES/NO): YES